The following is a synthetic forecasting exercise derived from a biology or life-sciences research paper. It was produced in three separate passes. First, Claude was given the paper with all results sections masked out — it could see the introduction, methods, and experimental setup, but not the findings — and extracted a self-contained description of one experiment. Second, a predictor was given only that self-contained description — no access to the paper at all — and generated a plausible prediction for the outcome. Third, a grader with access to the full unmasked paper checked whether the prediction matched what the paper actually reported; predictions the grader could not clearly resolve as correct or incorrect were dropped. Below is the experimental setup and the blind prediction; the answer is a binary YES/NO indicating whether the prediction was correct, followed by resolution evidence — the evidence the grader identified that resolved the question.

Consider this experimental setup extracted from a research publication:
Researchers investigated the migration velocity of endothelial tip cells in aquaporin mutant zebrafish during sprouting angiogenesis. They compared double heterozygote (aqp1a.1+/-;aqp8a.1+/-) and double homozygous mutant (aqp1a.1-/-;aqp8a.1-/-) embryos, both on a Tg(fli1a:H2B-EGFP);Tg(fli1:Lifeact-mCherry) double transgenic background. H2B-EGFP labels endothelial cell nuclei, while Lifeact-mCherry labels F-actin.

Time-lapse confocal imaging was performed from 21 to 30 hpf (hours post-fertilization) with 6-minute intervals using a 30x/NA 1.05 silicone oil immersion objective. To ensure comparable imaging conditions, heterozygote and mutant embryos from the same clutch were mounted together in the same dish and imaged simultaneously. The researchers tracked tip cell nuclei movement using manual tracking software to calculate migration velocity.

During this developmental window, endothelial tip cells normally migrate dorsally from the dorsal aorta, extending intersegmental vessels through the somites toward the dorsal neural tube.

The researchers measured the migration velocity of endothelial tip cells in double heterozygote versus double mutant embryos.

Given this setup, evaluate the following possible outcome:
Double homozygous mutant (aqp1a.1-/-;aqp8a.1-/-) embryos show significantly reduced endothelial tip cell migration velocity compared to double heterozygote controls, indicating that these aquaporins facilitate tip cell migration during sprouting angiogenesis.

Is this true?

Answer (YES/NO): YES